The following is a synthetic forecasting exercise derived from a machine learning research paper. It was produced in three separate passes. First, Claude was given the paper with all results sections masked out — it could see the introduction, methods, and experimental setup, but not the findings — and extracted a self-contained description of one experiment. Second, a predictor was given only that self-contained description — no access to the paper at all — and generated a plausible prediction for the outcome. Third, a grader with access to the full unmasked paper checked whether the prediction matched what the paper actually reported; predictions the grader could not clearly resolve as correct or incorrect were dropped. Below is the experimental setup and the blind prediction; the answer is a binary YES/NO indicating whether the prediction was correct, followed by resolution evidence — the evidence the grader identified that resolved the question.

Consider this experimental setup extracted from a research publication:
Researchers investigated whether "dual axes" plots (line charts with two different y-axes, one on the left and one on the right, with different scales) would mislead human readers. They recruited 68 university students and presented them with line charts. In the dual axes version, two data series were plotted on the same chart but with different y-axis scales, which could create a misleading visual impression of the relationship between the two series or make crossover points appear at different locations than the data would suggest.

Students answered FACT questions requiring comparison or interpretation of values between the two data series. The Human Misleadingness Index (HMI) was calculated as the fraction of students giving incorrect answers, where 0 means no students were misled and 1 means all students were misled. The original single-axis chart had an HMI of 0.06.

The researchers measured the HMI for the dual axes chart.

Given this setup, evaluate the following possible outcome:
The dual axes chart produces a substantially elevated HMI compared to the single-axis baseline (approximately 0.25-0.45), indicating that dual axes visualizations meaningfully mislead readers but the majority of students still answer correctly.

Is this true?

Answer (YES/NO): NO